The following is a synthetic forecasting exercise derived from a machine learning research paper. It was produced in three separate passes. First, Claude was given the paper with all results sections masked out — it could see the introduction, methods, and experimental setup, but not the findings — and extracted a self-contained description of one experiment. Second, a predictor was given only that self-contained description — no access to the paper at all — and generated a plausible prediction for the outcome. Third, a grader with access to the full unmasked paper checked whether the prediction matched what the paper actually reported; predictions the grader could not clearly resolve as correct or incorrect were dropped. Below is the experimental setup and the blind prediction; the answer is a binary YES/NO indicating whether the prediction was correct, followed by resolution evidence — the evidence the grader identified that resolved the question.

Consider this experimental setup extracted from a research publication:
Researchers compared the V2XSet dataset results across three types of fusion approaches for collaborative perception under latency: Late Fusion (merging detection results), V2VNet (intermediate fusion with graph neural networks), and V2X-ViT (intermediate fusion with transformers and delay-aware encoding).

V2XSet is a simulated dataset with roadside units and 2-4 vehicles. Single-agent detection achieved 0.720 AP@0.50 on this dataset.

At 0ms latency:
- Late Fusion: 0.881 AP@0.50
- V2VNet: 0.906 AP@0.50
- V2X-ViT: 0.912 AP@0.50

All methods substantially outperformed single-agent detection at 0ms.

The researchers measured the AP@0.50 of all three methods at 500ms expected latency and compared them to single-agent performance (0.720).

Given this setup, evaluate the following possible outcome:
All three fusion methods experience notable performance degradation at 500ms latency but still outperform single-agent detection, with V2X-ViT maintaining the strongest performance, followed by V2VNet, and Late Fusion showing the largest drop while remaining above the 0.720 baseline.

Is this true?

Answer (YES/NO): NO